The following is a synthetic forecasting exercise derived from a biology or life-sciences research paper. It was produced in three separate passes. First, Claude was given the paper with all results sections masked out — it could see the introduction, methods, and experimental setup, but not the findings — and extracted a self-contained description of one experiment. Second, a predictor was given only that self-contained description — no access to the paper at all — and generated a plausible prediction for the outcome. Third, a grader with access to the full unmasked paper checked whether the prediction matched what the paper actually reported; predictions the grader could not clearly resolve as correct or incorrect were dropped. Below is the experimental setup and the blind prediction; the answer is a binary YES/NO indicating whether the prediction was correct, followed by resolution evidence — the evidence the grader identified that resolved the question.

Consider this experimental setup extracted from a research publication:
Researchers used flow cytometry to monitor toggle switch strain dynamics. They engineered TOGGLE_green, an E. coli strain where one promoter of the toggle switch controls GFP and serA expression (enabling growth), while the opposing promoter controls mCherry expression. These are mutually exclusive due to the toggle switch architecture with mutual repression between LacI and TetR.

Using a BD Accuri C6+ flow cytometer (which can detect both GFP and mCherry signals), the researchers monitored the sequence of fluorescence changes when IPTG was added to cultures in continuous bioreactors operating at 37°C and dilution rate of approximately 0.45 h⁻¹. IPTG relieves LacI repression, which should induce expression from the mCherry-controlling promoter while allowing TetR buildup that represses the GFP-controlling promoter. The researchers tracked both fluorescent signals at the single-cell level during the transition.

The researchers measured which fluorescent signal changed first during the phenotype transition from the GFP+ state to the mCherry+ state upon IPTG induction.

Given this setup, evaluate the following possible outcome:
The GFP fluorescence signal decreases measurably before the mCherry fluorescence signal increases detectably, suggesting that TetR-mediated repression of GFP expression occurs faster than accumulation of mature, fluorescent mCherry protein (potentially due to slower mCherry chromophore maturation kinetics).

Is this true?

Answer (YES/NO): YES